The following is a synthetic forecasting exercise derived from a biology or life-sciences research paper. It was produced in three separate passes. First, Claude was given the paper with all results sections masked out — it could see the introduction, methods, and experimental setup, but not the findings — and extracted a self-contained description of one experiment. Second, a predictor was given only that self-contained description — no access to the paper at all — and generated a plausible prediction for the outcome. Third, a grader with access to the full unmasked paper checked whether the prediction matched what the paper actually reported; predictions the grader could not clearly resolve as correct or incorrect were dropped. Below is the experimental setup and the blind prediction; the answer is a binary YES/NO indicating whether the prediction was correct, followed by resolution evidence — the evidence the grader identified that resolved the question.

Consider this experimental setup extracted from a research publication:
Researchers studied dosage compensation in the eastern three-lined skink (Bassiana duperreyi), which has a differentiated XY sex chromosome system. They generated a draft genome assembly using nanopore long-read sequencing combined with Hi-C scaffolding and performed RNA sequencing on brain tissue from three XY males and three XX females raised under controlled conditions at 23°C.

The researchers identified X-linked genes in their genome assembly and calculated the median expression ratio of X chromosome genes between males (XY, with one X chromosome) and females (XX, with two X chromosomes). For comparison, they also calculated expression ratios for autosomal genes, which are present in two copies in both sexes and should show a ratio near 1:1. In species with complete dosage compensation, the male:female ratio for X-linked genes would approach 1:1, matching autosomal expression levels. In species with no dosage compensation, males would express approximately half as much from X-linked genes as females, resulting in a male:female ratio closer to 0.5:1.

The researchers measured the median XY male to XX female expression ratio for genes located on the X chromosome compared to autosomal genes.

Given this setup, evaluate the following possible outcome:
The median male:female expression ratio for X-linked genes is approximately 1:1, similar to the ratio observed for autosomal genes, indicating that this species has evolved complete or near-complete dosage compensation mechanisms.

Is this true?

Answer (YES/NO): NO